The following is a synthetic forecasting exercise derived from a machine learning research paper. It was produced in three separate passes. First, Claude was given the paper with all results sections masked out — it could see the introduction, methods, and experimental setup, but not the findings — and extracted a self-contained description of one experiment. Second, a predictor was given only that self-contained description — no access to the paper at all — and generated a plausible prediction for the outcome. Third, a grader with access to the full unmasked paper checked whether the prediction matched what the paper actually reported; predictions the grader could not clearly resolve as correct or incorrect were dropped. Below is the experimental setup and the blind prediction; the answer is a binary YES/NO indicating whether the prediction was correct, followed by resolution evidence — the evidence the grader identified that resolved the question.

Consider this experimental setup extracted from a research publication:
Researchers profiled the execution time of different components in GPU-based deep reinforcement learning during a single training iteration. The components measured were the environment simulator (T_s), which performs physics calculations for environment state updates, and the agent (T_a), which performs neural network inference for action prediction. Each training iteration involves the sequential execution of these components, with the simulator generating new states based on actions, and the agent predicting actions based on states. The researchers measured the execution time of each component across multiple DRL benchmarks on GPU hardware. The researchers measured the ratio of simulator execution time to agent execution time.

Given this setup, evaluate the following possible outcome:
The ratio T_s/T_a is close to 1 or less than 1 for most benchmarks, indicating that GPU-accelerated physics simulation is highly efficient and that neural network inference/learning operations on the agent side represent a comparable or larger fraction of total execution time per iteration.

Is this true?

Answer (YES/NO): NO